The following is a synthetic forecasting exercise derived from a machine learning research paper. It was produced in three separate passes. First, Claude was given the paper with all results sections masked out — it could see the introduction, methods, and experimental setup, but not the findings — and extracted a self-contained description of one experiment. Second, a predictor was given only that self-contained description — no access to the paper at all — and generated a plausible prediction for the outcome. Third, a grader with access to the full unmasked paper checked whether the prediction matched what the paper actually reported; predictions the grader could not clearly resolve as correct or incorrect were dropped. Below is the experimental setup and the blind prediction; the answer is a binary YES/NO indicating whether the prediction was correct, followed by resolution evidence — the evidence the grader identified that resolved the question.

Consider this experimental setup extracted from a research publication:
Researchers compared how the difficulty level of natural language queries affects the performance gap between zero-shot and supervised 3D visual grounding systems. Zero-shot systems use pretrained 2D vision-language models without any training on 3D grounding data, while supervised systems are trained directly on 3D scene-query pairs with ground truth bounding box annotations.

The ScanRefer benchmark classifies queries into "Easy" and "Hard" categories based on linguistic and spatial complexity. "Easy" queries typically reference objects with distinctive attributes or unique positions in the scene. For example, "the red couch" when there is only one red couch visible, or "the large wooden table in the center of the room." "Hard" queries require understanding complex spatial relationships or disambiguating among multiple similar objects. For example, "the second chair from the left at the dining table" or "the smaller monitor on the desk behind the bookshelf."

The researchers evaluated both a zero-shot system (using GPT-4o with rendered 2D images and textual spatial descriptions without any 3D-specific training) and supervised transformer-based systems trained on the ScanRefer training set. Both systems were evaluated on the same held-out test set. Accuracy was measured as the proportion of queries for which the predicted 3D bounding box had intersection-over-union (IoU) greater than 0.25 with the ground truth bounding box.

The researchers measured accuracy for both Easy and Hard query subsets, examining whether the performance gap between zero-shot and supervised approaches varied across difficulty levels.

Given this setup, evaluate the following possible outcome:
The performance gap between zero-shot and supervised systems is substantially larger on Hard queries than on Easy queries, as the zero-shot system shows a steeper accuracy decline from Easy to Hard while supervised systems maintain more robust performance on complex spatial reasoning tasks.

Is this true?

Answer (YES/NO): YES